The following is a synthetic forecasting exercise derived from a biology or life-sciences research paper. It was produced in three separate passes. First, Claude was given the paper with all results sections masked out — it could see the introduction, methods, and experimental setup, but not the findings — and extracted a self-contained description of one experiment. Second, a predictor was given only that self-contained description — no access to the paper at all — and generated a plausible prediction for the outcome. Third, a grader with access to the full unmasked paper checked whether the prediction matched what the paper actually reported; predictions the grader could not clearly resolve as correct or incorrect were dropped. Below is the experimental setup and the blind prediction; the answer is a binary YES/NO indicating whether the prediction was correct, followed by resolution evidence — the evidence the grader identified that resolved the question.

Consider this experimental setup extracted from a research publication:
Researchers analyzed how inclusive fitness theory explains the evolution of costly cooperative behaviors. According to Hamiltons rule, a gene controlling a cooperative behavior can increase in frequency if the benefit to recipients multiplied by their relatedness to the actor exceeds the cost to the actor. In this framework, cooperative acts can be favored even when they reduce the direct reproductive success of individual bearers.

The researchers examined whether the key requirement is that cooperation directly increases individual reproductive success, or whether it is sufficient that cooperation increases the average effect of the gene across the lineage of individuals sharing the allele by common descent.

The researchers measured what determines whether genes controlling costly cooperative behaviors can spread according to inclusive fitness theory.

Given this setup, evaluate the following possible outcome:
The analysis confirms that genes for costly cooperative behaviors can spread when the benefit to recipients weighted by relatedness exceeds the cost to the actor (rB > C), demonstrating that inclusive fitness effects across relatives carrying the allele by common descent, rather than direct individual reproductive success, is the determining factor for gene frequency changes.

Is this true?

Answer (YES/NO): NO